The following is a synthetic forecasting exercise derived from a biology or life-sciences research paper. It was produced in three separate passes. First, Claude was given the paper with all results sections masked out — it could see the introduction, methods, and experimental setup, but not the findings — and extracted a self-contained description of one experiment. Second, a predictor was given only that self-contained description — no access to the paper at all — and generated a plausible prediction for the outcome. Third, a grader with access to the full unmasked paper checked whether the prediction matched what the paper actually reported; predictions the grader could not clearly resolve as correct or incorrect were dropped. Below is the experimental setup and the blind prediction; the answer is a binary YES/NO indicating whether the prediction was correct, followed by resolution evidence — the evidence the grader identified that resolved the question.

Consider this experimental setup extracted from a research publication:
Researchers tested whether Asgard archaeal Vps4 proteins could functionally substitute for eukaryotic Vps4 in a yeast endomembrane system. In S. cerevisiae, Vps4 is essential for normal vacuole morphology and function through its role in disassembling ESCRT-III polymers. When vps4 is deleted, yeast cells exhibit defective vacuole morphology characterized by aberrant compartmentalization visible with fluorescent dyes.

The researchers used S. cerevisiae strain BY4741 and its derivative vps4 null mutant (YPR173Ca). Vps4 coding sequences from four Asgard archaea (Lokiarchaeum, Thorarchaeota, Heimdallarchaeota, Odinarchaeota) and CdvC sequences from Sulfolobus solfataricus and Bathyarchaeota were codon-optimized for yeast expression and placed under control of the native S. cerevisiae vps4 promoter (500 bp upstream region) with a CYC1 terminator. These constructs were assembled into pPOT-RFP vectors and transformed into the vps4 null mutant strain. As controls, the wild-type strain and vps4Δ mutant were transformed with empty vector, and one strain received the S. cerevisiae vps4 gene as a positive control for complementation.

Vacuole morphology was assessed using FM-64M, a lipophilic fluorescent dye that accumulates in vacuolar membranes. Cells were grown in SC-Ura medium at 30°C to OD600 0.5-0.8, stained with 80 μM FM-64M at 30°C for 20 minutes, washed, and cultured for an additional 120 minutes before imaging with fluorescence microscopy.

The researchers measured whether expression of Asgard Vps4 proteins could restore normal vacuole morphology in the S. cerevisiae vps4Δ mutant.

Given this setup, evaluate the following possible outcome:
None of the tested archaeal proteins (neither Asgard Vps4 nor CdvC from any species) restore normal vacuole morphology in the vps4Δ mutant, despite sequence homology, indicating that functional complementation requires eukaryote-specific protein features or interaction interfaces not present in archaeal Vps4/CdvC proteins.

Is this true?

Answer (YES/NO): NO